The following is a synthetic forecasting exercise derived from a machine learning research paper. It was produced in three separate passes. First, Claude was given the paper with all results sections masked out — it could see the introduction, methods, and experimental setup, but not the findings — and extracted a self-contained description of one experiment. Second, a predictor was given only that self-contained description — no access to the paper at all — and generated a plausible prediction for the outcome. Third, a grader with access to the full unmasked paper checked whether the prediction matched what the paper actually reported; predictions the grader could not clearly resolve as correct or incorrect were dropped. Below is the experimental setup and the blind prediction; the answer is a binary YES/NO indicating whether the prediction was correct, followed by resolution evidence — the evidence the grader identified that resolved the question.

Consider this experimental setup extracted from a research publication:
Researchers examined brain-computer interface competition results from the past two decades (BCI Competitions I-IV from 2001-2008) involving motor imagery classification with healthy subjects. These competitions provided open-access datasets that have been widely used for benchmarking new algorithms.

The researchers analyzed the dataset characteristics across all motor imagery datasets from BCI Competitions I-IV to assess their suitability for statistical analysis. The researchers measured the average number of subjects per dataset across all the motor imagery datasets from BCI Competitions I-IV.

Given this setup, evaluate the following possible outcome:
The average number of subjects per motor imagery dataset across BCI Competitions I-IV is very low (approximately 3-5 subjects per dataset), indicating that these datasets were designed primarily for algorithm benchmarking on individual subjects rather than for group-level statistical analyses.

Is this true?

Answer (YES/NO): YES